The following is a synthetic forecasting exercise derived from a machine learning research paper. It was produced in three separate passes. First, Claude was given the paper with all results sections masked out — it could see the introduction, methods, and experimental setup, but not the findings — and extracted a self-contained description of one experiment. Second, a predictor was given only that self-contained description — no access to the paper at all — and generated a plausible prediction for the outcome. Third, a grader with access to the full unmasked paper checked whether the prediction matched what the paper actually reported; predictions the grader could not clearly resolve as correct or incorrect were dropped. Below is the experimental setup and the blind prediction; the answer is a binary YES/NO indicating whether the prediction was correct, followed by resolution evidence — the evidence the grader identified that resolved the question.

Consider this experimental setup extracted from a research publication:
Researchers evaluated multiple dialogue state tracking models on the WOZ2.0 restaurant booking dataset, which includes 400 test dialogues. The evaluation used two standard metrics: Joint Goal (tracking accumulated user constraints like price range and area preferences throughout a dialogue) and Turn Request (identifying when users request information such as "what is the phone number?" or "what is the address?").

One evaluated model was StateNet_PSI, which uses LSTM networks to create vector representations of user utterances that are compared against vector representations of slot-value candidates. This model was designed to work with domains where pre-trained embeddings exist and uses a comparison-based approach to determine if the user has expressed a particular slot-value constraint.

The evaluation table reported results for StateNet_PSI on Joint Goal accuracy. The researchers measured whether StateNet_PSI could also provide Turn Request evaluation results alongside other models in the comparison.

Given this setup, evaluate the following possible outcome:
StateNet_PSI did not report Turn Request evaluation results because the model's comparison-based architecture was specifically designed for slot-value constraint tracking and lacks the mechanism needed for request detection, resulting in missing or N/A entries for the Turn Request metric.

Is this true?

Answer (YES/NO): YES